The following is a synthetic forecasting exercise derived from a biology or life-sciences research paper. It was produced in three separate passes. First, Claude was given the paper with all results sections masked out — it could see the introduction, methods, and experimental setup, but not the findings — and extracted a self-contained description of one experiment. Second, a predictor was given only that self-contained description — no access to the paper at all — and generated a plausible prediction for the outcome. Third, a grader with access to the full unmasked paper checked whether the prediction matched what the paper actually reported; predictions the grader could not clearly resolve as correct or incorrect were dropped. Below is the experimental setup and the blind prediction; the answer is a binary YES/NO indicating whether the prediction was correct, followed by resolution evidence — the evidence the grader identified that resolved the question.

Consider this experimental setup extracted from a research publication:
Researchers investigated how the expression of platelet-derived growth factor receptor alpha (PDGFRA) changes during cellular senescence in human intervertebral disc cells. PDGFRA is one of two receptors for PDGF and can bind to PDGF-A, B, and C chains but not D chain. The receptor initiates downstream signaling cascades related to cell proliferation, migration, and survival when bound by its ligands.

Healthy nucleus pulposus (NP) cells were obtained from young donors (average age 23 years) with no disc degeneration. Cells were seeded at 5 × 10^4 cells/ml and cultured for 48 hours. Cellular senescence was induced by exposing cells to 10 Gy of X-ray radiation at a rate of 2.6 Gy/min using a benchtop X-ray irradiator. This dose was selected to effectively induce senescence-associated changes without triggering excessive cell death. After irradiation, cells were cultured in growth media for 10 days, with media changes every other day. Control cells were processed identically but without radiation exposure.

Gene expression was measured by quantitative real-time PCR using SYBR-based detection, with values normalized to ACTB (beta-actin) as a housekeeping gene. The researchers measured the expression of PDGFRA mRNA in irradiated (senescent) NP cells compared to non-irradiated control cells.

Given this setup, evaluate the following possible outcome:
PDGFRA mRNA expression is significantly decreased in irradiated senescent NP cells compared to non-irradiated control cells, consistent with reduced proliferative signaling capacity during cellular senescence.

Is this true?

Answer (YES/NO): YES